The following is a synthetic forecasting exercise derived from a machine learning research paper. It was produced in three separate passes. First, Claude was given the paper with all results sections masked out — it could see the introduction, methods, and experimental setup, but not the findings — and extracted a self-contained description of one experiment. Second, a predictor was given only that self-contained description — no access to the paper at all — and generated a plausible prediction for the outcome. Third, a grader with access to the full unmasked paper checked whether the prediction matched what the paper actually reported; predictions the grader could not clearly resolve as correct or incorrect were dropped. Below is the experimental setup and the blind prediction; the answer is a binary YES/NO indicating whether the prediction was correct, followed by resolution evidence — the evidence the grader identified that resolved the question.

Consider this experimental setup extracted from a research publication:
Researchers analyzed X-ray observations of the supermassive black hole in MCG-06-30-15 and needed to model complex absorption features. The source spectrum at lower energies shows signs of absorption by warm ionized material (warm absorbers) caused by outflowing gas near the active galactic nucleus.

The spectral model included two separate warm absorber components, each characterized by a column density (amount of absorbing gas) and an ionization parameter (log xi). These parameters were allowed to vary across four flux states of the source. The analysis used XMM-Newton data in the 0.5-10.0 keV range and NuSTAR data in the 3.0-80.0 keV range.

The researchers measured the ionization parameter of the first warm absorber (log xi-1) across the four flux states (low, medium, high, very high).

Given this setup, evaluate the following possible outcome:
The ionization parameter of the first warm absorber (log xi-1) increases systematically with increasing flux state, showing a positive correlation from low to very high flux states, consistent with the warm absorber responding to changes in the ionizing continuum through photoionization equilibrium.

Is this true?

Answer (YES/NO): NO